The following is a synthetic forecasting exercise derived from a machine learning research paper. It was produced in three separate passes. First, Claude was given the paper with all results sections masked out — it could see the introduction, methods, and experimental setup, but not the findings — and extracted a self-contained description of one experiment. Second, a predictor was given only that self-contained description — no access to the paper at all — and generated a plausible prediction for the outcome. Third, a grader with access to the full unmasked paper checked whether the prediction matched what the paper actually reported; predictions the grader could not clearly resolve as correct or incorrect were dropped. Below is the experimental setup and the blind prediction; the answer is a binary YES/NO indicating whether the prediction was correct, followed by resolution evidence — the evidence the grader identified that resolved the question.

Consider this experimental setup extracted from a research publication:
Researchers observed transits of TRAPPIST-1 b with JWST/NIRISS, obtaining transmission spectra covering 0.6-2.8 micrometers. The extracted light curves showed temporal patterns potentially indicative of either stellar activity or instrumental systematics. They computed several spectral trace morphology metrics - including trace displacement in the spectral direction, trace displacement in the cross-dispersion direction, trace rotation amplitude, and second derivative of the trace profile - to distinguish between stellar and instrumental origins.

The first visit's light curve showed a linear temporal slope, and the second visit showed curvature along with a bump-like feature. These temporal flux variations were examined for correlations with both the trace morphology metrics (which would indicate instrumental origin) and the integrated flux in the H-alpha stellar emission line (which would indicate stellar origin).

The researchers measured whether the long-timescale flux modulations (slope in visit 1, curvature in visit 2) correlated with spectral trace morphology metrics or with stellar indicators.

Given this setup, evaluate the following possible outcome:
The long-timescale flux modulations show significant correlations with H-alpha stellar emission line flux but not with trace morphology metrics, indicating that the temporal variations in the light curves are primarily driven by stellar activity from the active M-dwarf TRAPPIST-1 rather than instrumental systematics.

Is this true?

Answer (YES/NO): YES